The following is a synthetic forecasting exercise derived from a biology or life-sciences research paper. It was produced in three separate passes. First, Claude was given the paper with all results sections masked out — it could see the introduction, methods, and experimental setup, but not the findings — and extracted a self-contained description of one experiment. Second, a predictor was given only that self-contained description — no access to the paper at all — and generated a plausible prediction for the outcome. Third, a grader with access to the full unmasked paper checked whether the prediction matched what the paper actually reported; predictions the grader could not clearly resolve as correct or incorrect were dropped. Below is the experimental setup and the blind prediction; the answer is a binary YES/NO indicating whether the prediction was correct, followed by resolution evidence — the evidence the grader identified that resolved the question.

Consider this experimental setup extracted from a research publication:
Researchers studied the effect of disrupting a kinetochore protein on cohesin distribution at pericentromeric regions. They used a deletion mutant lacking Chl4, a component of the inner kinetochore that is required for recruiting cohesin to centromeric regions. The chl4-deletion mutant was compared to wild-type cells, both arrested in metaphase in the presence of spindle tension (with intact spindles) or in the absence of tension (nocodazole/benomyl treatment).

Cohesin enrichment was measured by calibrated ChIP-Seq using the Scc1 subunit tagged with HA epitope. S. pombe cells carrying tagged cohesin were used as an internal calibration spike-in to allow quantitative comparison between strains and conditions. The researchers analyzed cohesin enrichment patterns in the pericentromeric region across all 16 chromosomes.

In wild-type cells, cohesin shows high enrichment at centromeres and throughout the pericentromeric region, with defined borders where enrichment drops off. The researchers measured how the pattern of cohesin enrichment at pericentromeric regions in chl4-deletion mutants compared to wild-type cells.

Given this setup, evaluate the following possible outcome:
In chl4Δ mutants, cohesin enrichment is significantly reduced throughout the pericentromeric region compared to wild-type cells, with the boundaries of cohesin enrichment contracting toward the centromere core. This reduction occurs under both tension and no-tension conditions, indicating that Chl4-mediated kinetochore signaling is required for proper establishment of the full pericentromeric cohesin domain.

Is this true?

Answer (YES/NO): NO